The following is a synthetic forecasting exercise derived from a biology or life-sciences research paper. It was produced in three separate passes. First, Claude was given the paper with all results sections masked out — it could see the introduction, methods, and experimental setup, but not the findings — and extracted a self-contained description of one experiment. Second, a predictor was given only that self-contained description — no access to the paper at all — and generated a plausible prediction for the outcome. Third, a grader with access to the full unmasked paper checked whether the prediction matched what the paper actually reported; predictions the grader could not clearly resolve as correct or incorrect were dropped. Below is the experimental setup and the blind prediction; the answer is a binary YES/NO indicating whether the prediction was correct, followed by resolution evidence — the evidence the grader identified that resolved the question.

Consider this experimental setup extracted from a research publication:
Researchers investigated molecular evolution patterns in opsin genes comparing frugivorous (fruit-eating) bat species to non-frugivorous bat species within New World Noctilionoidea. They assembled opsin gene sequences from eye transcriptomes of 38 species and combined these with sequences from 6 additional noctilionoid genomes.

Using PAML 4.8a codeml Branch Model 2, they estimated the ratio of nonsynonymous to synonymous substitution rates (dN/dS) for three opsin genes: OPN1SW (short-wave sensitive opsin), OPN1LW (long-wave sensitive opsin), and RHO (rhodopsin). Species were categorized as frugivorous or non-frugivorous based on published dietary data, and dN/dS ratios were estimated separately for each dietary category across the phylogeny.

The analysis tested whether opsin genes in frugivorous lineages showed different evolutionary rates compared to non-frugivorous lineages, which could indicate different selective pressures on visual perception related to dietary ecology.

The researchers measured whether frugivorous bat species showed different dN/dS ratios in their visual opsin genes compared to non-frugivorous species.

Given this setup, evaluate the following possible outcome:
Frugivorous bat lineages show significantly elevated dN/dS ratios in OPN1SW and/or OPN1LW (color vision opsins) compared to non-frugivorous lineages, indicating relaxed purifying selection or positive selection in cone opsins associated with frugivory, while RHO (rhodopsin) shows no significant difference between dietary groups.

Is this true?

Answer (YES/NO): NO